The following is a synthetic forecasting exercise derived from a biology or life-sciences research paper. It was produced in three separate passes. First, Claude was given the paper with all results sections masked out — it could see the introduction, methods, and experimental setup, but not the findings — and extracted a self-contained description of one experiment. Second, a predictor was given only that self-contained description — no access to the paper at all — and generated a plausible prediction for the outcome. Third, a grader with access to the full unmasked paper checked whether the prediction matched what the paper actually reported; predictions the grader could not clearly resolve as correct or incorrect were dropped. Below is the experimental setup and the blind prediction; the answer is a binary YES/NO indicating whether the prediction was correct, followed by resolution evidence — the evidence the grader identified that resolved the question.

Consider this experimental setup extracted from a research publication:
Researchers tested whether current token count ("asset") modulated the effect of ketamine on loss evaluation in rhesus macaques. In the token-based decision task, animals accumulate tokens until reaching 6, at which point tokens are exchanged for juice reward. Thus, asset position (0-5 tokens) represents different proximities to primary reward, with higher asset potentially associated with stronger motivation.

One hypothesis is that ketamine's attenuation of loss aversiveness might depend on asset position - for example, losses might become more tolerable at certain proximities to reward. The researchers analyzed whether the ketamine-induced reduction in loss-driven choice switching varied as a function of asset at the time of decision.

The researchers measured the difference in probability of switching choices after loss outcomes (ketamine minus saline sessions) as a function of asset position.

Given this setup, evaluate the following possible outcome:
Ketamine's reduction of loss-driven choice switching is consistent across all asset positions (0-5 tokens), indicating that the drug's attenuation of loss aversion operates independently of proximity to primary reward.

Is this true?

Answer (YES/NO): YES